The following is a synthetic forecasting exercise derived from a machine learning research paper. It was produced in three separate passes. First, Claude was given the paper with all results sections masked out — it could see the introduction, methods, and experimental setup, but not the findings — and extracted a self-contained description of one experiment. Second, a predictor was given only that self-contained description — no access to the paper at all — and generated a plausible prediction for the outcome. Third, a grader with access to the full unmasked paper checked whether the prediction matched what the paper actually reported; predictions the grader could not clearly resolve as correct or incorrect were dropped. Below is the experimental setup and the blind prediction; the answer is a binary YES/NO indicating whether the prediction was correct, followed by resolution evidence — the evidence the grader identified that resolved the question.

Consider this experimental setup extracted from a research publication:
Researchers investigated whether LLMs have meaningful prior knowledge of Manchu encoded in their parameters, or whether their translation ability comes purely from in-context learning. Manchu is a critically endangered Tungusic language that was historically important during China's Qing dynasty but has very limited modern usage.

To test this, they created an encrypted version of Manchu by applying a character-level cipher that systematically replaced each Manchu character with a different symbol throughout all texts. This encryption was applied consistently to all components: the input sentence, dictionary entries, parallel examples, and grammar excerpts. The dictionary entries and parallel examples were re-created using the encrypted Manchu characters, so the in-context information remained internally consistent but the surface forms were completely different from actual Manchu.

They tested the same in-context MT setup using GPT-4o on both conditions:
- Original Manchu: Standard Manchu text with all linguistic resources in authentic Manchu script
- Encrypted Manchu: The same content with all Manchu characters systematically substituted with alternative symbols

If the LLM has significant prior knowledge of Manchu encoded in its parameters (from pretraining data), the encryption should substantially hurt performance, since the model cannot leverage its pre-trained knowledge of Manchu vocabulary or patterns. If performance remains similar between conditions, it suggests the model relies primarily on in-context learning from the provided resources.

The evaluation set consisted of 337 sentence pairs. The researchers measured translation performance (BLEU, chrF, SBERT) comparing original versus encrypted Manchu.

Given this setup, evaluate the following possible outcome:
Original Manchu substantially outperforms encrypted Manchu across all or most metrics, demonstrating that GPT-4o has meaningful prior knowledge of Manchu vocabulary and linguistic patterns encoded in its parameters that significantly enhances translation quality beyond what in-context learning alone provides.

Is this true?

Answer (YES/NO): NO